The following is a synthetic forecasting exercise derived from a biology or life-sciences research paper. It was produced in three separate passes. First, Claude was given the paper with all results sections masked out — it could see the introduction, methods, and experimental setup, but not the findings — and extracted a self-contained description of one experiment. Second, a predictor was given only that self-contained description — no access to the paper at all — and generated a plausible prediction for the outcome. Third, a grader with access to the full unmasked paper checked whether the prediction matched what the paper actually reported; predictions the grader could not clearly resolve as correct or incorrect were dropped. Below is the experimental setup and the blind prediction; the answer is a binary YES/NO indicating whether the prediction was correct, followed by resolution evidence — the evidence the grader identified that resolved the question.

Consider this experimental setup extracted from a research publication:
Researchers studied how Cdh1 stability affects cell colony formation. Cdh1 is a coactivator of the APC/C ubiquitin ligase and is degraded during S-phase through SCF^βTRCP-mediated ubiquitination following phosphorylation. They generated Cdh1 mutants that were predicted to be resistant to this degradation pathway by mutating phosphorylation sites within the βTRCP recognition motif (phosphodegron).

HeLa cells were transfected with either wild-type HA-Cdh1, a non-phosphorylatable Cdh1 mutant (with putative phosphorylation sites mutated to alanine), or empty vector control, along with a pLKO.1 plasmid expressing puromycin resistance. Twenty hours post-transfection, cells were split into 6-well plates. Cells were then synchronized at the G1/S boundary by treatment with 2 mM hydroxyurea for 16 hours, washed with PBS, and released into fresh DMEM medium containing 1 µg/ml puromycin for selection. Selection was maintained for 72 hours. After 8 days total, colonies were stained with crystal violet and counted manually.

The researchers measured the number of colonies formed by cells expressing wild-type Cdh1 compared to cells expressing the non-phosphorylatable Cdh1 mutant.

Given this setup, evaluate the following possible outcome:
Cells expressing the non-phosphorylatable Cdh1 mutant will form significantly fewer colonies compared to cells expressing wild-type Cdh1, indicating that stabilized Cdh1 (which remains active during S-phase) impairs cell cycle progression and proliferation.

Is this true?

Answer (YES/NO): YES